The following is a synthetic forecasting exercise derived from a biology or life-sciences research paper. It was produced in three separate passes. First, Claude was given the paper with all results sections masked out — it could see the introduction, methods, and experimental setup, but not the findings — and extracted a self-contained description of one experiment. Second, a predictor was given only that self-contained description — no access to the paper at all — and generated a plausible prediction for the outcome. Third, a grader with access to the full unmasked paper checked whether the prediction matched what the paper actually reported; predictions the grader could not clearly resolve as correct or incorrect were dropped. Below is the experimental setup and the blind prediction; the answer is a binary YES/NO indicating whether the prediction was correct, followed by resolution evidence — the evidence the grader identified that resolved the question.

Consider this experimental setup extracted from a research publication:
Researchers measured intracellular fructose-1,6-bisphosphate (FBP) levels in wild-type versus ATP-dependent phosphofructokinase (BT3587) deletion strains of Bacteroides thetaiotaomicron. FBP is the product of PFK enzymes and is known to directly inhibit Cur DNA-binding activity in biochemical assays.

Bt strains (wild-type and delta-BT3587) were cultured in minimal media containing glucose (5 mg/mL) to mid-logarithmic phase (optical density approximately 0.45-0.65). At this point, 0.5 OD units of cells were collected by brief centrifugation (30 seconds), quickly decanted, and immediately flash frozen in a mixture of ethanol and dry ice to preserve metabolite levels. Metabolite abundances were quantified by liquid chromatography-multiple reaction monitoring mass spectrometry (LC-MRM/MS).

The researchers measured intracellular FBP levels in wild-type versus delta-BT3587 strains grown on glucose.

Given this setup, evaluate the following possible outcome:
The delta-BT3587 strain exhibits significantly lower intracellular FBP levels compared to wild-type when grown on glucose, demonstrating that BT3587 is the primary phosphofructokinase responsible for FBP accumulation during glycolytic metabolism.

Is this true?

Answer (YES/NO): YES